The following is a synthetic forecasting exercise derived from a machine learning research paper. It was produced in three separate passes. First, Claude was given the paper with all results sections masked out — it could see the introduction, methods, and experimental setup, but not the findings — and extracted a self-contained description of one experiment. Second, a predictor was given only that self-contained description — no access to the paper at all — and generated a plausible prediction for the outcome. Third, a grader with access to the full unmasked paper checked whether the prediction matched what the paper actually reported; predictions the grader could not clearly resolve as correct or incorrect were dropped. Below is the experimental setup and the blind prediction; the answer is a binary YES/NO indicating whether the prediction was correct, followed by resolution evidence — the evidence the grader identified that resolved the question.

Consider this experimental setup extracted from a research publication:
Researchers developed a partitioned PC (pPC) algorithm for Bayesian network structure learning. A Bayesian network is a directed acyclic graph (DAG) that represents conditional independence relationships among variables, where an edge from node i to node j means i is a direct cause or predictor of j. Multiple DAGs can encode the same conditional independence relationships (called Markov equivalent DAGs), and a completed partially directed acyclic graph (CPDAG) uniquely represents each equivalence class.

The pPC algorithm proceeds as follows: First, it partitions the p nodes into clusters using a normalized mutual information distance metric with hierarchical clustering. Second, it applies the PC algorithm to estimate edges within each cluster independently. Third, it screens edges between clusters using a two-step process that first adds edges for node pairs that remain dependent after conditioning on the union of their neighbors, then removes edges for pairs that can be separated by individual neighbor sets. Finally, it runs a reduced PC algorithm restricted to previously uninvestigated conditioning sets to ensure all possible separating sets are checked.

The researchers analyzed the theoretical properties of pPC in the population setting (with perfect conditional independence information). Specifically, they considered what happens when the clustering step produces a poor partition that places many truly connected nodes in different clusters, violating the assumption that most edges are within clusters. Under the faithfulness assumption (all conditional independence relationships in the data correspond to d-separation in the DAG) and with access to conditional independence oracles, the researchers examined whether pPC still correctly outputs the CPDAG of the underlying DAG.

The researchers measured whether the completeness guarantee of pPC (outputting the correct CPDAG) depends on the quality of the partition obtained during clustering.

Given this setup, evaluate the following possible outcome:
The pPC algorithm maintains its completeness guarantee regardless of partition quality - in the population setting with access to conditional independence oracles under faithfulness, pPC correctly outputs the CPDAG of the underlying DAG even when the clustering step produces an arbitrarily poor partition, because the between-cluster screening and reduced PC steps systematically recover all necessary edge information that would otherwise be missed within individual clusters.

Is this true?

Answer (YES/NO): YES